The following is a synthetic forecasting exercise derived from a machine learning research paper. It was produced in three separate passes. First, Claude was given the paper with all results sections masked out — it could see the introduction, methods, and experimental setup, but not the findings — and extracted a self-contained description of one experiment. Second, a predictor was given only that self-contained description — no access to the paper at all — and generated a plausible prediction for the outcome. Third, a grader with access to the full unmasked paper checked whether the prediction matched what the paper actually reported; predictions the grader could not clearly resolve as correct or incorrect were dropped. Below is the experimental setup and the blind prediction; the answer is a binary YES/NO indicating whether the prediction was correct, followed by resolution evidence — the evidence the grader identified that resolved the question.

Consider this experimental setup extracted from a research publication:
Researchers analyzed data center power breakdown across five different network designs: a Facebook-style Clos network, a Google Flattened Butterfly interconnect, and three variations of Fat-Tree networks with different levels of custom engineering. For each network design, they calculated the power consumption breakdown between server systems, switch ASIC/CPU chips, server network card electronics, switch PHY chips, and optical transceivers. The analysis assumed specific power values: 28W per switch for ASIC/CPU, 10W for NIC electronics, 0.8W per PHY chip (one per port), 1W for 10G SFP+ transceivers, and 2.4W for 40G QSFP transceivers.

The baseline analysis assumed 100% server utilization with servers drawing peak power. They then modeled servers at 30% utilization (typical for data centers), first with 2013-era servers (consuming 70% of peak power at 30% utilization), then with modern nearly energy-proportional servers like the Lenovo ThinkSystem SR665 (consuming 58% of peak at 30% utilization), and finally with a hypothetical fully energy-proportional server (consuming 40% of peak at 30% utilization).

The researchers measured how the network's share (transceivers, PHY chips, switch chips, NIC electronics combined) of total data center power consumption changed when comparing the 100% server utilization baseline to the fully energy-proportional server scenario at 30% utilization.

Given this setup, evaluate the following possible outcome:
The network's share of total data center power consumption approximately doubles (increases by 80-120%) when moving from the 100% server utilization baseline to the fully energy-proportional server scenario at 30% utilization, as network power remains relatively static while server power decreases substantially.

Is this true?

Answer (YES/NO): YES